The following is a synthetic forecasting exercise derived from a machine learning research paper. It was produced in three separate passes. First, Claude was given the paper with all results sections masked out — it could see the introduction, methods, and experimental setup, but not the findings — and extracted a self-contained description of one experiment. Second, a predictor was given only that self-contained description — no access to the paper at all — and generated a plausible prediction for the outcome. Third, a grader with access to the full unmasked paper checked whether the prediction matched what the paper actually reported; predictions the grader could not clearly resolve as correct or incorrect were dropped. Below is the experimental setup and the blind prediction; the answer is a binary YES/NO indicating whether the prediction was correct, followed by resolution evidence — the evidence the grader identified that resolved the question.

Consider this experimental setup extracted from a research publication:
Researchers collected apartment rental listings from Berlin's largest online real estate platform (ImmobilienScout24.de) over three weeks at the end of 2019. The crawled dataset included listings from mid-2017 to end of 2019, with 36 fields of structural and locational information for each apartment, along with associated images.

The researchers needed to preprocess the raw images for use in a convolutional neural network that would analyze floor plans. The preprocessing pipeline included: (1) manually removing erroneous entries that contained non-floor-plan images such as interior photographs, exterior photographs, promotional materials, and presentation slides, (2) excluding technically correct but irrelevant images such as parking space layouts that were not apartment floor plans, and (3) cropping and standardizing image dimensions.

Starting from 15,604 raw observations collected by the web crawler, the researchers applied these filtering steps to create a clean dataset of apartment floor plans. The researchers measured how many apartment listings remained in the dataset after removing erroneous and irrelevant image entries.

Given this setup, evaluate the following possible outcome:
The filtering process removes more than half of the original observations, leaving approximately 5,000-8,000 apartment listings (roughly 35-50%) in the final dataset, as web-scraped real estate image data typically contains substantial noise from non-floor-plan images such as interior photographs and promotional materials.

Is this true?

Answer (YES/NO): NO